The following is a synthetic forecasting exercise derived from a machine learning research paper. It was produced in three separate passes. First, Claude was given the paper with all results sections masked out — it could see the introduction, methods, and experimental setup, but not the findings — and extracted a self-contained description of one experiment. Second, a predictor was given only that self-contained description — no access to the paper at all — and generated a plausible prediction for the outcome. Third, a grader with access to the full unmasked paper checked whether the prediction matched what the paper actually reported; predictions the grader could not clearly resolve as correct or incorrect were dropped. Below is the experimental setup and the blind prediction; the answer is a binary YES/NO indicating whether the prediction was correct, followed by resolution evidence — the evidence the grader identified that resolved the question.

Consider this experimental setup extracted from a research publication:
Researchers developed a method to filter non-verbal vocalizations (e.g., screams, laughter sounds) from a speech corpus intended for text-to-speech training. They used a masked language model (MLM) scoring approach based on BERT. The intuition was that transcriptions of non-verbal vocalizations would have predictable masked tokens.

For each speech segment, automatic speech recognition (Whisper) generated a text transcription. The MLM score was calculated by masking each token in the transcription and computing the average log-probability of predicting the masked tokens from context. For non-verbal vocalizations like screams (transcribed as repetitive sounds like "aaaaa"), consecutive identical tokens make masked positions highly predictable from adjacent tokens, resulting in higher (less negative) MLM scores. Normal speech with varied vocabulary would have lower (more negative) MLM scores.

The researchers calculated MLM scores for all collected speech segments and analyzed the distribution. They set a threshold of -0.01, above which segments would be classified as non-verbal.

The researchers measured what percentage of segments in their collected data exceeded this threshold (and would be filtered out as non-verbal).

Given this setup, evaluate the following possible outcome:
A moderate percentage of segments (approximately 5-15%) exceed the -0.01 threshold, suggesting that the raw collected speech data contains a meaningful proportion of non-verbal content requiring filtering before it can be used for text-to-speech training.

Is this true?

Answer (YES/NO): NO